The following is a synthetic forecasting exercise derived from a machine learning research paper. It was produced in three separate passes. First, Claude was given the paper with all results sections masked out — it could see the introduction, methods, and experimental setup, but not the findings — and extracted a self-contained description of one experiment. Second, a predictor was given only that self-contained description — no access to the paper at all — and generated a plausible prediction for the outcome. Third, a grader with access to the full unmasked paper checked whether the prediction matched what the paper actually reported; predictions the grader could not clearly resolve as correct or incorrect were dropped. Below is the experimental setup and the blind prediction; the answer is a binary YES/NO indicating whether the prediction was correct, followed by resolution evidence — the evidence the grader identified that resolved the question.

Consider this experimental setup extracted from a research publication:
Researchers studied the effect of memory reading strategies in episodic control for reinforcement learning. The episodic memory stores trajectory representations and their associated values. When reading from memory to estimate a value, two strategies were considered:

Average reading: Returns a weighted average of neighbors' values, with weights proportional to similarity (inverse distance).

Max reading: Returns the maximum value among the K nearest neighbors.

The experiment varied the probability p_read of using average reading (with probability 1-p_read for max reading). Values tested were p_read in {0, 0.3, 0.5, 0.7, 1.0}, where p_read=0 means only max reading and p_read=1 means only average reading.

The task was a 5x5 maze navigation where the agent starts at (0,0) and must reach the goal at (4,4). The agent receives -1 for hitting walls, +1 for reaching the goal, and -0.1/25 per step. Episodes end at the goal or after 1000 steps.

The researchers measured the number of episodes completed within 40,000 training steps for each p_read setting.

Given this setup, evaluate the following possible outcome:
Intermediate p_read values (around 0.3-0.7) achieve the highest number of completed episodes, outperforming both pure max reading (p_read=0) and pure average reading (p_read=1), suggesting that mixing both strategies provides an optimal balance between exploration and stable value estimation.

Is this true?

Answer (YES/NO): YES